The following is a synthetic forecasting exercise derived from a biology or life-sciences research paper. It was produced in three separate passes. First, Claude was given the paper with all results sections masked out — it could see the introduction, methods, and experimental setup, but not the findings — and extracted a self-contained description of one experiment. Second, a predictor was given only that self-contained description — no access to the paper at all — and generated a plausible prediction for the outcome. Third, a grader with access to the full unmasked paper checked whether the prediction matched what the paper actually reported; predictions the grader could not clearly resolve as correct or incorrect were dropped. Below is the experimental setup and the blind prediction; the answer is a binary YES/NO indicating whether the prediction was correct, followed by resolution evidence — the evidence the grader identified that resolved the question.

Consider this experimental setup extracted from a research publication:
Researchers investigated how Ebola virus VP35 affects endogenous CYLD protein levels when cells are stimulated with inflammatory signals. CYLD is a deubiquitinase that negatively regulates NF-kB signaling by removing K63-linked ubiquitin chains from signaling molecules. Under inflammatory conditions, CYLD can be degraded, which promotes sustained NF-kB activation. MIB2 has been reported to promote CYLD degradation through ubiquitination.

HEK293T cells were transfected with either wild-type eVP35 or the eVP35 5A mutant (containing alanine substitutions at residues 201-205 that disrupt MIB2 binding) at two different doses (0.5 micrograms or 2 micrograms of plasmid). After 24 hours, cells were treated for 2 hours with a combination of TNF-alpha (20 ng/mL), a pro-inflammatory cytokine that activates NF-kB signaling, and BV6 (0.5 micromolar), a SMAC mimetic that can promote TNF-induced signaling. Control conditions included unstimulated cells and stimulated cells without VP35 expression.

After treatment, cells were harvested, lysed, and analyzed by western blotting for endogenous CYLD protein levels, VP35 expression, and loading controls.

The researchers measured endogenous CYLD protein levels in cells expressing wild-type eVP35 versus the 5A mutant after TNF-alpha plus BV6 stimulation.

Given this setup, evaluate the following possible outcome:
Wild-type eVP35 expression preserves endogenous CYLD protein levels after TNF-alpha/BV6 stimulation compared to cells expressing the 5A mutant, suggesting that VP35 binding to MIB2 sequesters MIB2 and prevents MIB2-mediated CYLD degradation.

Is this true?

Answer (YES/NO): YES